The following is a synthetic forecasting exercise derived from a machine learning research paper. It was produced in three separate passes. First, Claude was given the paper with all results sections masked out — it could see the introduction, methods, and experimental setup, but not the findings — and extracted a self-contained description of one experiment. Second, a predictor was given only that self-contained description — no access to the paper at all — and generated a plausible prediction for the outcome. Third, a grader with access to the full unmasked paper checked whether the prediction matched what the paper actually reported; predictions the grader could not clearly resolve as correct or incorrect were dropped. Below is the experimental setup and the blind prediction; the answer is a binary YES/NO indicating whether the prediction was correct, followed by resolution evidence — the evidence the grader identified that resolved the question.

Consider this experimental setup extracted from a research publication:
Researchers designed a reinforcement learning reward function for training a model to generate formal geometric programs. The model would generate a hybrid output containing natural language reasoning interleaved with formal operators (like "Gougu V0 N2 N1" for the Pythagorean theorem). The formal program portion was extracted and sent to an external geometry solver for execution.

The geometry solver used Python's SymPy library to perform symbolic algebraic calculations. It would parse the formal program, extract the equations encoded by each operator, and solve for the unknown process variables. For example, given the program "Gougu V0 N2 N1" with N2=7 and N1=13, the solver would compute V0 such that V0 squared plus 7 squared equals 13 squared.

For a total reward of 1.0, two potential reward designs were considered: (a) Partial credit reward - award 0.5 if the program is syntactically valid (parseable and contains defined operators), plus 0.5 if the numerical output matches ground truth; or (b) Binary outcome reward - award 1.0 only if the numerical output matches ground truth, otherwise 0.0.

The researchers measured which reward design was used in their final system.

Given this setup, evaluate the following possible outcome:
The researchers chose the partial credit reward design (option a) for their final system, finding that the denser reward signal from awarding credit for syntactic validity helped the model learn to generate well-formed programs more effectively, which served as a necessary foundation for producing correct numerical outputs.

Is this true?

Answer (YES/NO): NO